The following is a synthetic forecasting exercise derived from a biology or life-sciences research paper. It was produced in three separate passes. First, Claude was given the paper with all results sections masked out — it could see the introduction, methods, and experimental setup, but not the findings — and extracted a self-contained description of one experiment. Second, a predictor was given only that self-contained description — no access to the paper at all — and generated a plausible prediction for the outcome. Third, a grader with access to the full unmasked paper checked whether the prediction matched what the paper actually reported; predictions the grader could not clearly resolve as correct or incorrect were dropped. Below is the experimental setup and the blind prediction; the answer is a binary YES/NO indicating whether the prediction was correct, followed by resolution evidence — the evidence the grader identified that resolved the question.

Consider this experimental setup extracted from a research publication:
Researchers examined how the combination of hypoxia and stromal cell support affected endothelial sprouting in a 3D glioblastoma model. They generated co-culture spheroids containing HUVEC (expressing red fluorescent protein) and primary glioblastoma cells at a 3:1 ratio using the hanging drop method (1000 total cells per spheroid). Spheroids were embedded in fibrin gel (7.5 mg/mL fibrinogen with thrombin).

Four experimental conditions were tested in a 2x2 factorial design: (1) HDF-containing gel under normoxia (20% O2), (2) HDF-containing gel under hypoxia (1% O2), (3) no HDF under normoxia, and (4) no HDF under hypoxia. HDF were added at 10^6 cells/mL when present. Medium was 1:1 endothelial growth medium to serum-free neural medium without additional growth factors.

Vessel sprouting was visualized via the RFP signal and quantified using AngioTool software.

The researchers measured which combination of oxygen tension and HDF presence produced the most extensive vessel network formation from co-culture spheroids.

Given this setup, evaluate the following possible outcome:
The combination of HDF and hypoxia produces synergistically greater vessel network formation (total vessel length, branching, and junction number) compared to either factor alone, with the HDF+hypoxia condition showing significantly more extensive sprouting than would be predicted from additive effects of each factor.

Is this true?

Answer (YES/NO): NO